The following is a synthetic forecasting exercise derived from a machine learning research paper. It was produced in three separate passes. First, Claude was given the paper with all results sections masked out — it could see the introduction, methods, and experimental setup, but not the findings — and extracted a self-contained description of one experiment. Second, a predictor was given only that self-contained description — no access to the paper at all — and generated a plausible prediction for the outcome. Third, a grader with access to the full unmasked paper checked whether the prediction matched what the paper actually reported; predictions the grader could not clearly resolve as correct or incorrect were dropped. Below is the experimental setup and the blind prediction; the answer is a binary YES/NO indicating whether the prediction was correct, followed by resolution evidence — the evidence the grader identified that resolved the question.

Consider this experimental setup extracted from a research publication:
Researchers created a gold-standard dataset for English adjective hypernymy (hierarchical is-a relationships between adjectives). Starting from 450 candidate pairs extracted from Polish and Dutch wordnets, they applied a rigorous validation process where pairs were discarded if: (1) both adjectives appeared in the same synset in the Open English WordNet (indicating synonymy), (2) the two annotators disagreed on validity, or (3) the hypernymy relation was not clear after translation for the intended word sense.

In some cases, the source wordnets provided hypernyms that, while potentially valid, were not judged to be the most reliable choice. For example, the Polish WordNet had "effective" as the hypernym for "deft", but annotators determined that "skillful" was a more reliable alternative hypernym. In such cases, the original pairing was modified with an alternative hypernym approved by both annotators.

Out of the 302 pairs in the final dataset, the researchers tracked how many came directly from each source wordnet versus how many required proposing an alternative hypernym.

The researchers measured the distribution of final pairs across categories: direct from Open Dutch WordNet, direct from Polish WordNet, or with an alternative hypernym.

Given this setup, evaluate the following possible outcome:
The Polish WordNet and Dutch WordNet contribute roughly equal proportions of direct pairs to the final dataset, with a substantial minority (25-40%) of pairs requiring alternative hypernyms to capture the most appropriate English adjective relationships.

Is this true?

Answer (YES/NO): NO